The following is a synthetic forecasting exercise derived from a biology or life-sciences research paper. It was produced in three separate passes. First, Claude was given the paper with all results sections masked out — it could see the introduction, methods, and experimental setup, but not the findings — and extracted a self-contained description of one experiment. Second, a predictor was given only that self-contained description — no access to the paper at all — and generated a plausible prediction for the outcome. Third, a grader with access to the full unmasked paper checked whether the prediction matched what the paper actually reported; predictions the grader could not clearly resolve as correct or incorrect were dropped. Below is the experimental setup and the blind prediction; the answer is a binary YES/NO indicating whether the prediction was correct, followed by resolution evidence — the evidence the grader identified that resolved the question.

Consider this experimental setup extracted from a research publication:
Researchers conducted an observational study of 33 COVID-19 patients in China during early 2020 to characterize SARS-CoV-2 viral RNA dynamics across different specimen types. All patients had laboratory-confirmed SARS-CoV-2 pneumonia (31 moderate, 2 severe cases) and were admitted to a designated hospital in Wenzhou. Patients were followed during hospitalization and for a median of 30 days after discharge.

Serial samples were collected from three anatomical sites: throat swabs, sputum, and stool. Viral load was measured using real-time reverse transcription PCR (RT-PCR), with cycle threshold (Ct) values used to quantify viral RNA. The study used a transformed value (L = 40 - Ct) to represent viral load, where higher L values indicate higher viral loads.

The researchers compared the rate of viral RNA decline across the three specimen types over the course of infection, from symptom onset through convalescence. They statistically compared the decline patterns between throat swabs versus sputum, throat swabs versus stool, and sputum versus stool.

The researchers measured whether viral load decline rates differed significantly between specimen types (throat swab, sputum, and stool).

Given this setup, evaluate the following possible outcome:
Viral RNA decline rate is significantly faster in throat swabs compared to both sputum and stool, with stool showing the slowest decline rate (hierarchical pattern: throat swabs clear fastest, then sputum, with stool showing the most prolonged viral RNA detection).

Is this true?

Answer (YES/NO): NO